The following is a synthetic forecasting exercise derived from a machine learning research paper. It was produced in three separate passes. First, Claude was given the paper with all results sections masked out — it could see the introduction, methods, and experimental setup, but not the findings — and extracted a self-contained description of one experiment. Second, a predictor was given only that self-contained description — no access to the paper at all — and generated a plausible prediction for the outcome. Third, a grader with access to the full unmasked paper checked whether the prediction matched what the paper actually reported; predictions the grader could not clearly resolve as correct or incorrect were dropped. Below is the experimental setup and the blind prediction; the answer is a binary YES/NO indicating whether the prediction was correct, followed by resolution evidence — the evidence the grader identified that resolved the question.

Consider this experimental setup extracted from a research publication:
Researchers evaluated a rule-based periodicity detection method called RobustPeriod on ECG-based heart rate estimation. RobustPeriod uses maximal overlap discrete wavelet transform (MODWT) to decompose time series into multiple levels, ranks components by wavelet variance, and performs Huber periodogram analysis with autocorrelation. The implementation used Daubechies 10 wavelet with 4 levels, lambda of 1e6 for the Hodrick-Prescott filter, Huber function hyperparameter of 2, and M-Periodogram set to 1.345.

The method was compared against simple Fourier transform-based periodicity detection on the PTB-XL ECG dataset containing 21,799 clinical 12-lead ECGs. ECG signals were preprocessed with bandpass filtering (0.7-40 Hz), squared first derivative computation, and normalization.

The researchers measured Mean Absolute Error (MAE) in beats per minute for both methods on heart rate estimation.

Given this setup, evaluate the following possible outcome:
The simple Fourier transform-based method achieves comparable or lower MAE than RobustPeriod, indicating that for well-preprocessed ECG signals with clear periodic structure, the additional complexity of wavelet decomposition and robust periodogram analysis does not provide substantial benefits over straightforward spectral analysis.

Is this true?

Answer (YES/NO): YES